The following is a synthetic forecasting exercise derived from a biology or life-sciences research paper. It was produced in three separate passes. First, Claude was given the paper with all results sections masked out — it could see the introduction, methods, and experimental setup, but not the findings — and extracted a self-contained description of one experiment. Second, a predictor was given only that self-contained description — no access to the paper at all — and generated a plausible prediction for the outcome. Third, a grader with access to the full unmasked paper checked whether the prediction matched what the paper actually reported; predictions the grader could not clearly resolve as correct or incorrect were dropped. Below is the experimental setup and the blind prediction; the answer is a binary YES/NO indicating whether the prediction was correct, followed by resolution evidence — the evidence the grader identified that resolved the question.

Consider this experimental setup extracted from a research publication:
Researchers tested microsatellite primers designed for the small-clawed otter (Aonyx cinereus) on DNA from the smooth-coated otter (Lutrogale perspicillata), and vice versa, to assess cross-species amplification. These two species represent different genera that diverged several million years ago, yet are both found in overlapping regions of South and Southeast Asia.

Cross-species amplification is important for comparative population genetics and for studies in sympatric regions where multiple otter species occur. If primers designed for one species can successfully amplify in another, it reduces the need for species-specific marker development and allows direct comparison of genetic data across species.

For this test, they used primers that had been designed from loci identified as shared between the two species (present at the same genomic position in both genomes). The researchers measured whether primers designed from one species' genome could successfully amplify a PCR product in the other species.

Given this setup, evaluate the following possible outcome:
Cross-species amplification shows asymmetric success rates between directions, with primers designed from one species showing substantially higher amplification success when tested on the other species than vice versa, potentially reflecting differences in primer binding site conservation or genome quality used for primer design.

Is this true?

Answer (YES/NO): NO